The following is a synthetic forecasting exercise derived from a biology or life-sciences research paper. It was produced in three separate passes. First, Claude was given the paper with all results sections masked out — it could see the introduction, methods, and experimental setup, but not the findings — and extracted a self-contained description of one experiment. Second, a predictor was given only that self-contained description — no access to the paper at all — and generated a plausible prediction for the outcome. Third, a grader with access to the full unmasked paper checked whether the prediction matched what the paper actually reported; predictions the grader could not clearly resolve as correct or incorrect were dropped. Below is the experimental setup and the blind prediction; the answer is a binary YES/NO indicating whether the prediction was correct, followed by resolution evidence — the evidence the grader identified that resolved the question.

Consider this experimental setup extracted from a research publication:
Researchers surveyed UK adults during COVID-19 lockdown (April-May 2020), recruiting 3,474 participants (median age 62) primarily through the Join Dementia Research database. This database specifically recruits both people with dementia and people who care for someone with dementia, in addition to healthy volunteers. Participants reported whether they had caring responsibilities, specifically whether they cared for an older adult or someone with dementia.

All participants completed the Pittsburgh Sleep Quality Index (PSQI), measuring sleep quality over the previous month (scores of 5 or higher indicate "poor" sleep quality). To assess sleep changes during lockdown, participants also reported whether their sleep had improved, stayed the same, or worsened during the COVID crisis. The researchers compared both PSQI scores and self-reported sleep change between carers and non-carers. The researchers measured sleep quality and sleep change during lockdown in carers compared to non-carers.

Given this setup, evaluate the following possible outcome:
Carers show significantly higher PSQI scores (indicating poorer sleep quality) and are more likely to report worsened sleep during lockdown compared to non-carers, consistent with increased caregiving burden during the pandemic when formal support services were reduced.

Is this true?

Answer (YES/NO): YES